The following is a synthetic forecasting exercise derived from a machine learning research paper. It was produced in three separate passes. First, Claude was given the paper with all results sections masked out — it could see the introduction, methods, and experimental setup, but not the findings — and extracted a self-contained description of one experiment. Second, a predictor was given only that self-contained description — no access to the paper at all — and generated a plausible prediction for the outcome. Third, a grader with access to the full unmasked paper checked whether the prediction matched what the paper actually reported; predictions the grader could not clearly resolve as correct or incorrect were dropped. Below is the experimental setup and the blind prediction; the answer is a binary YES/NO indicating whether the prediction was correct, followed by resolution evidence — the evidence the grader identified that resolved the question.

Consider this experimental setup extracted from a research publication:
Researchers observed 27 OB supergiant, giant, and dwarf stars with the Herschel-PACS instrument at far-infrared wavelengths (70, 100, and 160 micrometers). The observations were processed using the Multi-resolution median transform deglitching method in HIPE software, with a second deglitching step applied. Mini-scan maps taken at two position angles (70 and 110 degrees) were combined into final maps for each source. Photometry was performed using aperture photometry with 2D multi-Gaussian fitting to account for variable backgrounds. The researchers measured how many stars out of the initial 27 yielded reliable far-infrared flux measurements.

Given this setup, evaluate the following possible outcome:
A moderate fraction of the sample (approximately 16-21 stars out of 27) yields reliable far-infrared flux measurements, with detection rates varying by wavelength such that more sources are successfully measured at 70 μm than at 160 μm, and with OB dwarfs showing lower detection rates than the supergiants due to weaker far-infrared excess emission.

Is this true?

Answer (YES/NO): NO